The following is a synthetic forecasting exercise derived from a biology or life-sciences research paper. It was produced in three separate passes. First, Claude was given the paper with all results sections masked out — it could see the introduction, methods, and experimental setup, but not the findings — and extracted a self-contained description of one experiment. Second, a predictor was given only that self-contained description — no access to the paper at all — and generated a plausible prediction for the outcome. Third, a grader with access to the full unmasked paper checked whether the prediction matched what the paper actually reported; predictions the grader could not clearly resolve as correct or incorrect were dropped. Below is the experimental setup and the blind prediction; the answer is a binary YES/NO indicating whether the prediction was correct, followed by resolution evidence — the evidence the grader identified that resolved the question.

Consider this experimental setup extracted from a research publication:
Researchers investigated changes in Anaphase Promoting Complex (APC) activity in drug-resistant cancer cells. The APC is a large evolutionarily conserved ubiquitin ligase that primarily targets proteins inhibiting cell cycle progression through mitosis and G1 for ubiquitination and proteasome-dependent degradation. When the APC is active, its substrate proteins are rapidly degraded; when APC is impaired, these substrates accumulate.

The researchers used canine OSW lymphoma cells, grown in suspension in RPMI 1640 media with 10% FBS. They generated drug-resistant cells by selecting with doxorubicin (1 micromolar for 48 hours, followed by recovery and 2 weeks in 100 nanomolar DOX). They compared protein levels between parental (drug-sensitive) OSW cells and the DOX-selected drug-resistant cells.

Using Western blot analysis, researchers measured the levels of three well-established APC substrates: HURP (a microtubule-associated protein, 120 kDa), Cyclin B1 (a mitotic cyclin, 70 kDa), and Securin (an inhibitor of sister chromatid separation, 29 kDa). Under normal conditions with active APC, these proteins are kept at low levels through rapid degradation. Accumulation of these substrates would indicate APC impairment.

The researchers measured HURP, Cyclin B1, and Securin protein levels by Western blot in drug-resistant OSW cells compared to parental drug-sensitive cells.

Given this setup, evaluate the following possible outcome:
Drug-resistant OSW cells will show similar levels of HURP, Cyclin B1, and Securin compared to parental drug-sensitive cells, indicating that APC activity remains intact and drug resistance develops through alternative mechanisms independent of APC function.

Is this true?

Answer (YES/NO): NO